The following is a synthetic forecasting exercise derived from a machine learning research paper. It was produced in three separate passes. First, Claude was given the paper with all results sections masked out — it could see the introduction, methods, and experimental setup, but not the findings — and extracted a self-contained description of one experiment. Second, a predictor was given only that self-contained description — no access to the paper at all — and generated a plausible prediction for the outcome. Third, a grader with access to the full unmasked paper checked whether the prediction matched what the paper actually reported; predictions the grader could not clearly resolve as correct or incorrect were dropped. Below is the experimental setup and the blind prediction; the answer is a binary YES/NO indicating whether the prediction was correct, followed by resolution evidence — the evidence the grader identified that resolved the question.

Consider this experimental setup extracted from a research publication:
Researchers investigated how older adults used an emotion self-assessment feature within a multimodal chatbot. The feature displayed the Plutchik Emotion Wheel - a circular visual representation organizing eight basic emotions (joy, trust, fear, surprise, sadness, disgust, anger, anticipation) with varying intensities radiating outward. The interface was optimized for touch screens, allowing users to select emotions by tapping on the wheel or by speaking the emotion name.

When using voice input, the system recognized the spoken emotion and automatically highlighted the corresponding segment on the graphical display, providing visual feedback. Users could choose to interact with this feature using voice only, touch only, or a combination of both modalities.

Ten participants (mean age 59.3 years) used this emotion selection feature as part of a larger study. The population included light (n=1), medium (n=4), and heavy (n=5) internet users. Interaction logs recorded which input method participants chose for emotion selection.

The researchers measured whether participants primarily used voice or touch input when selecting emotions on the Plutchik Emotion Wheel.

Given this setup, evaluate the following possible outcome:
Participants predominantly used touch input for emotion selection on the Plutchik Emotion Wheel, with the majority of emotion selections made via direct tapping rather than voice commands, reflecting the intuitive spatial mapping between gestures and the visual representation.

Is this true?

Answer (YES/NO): NO